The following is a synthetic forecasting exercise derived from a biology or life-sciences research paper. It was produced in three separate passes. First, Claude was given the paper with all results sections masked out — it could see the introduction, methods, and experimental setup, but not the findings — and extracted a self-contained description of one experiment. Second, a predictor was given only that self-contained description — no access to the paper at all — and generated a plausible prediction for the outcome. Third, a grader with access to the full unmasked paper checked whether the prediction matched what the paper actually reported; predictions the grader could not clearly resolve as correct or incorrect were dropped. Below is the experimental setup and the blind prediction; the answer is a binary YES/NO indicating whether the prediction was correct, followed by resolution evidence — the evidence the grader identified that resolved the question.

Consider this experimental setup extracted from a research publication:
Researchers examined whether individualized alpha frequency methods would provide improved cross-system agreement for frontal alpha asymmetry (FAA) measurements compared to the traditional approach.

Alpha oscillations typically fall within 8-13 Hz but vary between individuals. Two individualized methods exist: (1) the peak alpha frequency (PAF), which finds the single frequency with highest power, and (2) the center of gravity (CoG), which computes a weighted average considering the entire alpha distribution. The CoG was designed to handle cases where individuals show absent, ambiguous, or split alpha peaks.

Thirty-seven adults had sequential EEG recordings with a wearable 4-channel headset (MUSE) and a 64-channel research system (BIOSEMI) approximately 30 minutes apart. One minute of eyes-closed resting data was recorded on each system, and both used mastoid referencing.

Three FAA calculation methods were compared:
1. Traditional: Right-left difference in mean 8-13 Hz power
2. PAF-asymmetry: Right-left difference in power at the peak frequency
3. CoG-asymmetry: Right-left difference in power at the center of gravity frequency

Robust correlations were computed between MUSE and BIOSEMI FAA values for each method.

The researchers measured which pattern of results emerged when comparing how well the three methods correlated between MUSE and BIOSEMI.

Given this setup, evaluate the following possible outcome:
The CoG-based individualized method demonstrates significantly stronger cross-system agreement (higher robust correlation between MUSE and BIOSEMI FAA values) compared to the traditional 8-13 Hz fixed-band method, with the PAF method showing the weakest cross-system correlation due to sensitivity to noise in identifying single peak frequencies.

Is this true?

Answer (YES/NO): NO